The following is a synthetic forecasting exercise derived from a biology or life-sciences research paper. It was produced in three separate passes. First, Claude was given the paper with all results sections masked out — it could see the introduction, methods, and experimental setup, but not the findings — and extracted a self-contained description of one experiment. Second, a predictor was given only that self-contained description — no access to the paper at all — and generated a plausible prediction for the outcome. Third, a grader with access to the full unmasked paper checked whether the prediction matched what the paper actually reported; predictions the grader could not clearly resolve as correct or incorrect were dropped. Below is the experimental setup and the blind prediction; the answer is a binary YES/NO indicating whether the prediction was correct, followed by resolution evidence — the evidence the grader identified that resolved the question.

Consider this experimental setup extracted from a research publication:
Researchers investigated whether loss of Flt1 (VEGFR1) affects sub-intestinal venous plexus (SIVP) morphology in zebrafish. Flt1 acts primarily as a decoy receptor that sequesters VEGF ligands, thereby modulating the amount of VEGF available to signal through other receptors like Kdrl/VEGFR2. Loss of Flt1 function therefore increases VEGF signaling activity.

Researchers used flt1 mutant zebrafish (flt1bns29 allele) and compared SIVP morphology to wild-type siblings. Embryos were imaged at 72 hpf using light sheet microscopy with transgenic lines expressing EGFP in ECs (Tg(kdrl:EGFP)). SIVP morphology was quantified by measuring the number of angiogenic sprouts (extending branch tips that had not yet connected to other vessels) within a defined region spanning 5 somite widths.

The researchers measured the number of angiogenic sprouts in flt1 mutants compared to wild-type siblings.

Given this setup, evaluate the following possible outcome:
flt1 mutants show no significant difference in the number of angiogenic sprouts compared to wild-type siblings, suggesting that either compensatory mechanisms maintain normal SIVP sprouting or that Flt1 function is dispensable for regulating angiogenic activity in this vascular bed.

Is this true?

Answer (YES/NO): YES